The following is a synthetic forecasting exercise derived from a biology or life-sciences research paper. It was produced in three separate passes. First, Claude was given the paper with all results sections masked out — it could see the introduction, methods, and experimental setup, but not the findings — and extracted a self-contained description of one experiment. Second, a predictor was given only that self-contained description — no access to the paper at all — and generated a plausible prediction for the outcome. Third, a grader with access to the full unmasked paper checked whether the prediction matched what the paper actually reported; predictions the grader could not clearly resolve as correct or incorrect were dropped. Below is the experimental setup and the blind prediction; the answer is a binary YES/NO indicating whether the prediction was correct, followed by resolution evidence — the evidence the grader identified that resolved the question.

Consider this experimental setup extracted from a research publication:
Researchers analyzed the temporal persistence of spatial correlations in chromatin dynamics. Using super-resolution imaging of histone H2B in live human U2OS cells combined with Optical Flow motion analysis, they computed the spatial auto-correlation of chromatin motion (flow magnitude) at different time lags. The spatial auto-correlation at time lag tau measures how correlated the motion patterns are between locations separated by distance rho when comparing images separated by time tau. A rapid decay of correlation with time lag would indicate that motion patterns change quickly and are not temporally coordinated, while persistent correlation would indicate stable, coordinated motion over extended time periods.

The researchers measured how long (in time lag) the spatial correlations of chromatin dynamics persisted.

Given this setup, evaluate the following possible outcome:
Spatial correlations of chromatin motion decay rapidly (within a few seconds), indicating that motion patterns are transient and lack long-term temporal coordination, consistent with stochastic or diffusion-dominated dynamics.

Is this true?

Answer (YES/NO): NO